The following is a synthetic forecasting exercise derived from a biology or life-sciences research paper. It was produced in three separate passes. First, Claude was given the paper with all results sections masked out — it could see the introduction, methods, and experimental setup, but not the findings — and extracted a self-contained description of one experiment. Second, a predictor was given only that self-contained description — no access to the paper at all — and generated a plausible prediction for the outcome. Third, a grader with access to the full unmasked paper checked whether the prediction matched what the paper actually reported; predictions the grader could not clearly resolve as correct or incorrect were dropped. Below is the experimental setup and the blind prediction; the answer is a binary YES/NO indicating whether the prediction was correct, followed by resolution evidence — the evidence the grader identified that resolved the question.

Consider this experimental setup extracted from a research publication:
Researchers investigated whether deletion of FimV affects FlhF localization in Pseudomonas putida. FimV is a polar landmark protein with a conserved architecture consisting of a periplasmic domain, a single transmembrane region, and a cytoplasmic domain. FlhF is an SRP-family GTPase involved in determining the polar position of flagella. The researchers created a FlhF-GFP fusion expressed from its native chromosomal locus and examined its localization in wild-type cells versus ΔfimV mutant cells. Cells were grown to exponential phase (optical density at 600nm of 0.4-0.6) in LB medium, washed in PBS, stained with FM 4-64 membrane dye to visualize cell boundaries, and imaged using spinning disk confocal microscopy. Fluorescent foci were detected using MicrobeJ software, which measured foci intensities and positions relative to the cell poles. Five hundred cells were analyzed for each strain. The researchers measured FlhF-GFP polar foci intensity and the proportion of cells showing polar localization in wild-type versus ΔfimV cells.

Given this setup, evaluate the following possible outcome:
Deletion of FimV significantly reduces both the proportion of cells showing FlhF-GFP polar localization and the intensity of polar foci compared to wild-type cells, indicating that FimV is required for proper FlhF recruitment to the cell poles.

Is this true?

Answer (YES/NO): NO